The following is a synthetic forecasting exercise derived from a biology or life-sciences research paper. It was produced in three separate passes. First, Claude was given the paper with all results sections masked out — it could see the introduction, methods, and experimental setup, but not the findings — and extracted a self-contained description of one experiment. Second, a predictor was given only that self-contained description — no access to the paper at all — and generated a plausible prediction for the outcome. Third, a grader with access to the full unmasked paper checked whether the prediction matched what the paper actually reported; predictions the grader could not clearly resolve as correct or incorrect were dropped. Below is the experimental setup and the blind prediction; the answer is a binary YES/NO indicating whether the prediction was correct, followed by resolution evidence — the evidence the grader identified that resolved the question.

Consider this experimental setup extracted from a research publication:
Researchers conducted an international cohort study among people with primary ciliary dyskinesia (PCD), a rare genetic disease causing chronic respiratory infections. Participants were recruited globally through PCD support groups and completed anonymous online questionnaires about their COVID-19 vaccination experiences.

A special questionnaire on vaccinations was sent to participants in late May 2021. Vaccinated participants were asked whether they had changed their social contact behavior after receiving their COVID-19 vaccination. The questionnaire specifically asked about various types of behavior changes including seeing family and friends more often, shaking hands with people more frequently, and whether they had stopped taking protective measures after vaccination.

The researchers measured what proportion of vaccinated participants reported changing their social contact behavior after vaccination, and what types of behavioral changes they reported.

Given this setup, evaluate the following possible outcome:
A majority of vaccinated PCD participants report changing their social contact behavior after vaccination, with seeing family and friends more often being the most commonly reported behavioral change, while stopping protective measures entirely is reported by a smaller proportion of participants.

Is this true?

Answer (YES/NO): NO